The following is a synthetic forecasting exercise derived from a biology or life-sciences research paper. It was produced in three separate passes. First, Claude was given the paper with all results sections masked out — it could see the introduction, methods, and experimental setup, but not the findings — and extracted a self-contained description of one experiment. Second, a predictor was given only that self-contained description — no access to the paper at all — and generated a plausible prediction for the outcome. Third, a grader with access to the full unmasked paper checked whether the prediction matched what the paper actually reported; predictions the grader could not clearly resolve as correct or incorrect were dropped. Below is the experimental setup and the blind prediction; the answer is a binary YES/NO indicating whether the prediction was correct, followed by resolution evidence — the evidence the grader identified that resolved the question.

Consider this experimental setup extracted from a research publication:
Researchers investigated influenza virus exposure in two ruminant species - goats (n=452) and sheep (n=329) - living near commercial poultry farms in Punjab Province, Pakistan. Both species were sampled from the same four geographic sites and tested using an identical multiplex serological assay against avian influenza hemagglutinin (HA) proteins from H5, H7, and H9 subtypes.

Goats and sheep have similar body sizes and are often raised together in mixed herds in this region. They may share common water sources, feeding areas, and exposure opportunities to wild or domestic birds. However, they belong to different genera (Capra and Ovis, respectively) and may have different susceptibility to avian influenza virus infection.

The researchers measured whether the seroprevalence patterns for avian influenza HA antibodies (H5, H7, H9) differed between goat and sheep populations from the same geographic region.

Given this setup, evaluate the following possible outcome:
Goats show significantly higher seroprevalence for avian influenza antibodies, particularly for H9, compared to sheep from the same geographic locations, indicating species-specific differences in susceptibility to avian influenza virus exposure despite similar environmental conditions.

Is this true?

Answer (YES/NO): NO